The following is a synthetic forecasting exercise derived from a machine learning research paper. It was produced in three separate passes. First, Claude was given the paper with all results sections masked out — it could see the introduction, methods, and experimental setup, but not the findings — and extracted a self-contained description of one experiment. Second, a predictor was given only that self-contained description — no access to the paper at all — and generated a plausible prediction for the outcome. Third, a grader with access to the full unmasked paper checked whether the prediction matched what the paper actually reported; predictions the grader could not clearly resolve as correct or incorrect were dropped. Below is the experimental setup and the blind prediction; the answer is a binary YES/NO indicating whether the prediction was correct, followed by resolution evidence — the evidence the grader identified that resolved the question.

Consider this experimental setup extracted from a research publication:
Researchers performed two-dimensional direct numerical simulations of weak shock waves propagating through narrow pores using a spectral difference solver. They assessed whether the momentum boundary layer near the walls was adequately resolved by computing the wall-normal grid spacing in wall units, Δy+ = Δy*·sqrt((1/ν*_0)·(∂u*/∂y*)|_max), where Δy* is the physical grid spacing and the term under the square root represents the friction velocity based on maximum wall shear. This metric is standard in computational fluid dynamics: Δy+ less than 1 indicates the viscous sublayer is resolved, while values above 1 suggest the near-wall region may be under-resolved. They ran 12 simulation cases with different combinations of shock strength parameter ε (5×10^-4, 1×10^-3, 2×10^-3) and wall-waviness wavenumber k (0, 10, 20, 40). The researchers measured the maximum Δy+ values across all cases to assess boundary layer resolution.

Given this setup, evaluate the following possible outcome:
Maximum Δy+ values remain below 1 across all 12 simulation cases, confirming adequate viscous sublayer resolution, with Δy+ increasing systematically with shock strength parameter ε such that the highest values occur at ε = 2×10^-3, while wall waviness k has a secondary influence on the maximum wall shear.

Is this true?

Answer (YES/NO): YES